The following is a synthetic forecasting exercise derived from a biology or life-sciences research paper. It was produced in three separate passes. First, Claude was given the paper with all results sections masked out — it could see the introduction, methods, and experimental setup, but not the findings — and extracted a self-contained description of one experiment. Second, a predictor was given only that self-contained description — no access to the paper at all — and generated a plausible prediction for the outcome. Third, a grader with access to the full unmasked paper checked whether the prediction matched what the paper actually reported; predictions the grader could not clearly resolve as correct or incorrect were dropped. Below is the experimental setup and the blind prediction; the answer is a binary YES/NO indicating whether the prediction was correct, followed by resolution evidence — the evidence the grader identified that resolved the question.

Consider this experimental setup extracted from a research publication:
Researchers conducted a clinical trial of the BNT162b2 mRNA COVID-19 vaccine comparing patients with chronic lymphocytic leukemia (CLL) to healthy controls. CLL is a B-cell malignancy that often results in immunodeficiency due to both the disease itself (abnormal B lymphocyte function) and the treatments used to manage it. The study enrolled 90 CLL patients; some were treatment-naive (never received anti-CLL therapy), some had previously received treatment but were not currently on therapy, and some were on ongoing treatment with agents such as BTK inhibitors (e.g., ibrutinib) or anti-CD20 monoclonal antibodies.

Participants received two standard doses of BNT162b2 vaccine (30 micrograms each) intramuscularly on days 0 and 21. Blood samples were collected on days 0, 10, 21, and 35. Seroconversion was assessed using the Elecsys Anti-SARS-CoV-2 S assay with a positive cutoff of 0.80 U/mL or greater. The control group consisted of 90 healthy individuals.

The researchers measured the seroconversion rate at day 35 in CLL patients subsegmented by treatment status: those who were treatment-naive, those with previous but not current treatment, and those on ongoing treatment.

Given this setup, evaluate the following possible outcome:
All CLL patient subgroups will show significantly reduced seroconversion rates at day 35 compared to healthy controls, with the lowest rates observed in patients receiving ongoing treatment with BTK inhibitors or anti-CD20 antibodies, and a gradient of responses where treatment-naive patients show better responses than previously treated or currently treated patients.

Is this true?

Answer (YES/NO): NO